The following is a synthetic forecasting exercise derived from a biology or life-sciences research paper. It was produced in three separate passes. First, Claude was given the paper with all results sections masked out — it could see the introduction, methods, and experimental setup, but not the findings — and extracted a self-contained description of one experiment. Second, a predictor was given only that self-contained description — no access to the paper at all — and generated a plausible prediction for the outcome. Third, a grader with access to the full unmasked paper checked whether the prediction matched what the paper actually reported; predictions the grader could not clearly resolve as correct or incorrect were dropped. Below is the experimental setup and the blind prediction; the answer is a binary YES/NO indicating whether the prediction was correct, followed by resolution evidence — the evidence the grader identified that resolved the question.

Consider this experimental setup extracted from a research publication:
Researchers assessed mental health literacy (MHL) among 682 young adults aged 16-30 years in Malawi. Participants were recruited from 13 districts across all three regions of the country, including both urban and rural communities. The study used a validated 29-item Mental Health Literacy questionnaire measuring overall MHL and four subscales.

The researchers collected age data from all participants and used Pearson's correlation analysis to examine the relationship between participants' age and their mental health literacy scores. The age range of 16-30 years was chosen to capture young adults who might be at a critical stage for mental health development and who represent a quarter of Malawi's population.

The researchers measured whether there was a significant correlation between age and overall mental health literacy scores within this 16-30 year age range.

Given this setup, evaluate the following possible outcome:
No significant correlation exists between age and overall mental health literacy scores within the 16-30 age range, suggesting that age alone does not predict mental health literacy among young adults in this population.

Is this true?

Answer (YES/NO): NO